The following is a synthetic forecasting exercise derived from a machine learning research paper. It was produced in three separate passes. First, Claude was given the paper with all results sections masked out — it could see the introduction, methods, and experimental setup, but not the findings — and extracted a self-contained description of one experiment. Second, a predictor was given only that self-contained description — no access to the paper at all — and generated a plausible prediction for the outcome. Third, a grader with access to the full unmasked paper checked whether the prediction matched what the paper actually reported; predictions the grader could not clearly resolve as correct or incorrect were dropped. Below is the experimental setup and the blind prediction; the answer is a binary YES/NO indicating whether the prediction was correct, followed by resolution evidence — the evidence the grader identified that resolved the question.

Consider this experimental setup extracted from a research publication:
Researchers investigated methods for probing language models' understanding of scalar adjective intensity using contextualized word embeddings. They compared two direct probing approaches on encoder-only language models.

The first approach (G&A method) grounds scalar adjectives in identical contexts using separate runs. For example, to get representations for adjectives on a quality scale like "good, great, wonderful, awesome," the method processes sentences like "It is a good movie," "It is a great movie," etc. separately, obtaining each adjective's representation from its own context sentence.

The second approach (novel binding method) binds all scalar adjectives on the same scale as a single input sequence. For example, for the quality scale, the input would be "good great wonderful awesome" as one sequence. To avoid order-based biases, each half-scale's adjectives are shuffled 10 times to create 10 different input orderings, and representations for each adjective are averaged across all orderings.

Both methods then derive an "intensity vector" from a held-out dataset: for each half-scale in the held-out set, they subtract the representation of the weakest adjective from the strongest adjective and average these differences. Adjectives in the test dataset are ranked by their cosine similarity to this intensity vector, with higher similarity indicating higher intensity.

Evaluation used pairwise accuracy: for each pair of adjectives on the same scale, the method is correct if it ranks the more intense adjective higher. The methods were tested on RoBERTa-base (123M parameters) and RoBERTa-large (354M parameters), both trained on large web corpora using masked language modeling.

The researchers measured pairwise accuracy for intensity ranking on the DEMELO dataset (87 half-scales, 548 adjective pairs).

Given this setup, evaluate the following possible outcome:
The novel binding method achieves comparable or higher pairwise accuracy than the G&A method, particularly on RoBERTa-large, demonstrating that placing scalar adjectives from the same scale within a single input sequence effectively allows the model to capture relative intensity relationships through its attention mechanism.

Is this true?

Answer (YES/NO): YES